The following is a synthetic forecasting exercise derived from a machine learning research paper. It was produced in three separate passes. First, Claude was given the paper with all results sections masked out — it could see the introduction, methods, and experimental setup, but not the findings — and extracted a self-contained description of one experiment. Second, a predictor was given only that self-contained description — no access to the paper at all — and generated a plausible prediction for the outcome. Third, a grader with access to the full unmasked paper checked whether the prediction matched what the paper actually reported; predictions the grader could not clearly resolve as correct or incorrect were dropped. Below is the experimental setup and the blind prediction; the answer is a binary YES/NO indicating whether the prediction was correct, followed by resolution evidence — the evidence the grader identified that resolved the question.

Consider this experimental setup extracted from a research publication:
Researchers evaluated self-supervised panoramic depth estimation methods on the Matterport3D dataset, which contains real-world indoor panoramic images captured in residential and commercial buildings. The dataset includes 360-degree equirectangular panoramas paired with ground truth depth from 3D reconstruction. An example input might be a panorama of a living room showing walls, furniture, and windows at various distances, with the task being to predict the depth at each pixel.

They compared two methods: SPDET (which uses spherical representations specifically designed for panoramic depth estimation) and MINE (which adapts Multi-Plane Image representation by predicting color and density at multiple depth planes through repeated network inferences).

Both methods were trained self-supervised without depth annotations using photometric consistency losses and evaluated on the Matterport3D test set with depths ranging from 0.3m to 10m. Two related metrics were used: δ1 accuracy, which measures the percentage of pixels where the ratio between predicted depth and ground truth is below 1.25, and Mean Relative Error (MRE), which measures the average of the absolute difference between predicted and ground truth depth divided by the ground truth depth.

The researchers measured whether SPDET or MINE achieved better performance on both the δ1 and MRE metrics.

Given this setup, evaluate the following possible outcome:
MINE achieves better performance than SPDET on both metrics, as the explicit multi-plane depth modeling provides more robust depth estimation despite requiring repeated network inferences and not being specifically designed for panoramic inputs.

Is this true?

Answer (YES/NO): NO